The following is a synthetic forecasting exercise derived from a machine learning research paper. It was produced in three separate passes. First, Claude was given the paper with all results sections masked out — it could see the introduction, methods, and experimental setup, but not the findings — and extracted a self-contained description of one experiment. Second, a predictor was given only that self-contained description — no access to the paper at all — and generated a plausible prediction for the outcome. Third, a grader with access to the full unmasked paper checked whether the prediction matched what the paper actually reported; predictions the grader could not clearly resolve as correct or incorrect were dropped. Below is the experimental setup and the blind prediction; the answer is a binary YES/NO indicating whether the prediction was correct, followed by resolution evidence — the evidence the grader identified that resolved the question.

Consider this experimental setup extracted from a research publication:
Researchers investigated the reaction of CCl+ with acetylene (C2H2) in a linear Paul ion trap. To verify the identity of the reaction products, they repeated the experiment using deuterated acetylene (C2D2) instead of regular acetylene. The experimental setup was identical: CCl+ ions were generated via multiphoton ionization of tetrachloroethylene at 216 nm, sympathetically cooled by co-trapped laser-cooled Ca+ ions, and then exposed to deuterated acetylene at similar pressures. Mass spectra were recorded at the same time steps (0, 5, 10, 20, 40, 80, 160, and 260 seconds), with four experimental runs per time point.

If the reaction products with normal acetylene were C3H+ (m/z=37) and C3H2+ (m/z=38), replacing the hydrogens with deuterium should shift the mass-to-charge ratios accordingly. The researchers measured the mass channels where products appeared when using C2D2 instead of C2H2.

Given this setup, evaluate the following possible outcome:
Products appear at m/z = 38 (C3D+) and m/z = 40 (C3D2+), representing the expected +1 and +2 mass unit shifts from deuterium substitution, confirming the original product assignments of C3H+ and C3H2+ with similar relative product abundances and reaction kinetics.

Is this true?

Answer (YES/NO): YES